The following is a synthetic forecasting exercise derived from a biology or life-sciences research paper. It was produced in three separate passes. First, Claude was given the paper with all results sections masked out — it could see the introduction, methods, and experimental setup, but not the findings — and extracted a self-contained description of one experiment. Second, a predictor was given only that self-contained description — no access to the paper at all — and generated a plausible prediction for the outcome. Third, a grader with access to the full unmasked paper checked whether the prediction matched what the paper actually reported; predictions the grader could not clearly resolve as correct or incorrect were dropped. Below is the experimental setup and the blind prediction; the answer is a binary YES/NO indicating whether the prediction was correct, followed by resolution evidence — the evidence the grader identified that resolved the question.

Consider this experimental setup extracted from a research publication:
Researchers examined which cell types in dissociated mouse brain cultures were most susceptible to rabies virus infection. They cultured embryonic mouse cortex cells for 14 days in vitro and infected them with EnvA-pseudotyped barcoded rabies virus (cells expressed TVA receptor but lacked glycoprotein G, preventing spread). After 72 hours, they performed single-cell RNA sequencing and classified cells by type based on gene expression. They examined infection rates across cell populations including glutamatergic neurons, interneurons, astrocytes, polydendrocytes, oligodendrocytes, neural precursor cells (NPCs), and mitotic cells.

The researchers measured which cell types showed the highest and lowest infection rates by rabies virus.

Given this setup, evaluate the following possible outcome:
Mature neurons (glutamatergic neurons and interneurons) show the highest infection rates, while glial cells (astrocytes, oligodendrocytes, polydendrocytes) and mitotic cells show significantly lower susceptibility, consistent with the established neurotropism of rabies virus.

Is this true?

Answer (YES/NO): NO